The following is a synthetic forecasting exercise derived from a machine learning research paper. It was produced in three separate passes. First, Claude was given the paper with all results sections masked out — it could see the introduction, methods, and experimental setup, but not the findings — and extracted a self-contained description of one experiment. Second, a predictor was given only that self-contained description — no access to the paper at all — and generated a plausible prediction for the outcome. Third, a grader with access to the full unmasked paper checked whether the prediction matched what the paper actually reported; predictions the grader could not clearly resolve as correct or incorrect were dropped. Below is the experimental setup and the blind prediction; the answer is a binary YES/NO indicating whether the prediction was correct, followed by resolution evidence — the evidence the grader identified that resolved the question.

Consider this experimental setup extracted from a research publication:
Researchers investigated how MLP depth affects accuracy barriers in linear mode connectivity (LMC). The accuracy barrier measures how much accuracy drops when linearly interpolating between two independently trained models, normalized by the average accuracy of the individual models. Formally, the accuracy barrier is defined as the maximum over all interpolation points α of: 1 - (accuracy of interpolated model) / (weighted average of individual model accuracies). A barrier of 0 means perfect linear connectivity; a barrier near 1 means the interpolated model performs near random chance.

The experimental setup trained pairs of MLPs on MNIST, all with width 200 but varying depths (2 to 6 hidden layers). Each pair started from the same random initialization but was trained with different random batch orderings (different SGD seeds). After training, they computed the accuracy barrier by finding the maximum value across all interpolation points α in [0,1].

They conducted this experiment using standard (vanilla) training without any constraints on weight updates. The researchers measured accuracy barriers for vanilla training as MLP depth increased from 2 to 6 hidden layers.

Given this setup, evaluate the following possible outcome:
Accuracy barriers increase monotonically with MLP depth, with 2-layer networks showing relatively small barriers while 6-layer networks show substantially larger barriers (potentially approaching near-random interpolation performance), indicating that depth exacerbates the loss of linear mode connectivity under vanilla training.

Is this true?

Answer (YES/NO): NO